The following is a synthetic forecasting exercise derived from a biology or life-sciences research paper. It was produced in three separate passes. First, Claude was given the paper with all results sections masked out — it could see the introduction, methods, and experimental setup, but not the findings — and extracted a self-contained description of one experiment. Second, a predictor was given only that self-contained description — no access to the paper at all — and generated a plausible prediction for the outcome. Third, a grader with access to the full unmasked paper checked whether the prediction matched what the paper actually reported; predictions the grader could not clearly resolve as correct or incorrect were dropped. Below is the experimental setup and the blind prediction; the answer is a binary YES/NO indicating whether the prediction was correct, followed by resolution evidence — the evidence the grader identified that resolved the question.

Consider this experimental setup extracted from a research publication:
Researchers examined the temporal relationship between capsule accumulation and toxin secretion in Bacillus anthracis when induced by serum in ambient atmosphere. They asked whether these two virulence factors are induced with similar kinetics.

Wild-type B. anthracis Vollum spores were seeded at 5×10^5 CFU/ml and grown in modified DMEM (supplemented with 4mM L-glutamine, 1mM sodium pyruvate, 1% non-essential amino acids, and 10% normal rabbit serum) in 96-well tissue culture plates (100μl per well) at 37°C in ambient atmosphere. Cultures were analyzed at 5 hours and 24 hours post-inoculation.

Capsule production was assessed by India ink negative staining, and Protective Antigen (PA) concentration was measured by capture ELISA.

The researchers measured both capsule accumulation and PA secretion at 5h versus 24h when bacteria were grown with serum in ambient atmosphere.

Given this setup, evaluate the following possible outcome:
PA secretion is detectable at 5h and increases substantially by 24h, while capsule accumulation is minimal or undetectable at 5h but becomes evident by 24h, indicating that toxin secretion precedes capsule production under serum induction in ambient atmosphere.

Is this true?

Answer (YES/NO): NO